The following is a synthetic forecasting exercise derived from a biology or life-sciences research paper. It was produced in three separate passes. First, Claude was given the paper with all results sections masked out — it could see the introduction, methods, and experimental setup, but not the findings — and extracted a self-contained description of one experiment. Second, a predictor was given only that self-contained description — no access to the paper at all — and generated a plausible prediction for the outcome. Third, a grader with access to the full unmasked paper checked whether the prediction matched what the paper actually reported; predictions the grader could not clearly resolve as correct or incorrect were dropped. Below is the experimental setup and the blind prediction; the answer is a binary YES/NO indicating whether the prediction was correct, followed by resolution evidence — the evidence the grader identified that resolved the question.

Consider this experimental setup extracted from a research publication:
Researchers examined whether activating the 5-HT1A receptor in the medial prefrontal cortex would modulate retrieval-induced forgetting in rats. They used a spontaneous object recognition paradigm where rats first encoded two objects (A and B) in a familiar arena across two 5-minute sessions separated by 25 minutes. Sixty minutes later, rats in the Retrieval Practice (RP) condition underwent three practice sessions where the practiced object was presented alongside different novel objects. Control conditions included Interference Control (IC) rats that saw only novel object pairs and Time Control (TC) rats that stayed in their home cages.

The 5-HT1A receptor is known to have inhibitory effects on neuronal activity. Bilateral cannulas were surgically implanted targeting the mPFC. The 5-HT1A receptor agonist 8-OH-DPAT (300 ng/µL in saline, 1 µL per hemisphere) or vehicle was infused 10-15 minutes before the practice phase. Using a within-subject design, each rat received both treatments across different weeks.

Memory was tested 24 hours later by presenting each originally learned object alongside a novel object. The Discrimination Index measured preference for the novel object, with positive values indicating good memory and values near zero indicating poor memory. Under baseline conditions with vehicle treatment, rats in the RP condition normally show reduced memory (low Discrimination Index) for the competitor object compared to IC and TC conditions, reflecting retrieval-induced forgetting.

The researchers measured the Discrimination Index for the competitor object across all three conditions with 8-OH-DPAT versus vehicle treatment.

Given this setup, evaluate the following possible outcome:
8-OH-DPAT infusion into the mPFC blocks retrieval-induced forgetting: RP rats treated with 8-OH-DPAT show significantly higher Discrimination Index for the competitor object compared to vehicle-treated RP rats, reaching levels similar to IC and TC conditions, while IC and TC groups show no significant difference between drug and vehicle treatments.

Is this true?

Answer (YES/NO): YES